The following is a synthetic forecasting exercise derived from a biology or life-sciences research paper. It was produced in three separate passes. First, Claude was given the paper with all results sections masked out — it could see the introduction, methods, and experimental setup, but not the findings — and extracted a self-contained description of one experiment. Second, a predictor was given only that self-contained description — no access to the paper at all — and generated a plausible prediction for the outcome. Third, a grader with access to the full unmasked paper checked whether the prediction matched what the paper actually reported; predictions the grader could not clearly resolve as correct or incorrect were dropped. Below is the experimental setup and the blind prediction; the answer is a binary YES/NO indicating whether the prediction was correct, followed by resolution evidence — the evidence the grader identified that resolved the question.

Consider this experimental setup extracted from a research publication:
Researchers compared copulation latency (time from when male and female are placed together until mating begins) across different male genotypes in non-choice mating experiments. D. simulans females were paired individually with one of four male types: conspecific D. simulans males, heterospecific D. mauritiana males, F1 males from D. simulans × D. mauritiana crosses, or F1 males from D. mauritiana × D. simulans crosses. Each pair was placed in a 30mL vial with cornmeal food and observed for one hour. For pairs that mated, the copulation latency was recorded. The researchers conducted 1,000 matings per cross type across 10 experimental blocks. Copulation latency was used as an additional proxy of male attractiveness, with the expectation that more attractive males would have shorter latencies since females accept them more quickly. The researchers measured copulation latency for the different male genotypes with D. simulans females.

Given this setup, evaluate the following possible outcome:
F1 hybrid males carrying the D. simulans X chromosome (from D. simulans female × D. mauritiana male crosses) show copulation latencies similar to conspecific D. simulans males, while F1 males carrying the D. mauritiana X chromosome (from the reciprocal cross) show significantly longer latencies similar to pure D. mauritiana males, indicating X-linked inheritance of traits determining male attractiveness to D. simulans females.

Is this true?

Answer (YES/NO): NO